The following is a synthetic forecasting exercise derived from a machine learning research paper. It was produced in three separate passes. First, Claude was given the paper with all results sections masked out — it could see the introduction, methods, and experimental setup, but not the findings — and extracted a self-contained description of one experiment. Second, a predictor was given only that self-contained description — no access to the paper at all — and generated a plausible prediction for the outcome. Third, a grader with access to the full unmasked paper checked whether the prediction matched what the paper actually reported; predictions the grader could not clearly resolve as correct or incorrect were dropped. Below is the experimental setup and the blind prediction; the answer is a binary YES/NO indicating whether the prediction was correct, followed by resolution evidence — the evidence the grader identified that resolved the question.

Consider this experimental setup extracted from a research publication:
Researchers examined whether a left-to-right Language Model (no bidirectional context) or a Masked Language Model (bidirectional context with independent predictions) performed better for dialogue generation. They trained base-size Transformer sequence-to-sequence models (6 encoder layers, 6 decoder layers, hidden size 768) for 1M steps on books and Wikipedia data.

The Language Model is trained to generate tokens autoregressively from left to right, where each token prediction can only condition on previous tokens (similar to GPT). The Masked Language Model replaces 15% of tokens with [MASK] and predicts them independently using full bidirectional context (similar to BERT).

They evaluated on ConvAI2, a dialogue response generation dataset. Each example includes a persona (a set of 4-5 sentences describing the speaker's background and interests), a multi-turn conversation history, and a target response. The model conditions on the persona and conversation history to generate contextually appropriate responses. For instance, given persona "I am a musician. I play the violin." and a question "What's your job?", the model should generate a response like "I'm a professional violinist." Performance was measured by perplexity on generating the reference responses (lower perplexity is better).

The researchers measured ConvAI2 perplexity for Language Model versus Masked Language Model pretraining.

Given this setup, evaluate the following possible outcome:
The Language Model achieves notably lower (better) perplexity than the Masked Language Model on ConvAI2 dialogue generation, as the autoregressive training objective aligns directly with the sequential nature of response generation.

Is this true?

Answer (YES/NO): YES